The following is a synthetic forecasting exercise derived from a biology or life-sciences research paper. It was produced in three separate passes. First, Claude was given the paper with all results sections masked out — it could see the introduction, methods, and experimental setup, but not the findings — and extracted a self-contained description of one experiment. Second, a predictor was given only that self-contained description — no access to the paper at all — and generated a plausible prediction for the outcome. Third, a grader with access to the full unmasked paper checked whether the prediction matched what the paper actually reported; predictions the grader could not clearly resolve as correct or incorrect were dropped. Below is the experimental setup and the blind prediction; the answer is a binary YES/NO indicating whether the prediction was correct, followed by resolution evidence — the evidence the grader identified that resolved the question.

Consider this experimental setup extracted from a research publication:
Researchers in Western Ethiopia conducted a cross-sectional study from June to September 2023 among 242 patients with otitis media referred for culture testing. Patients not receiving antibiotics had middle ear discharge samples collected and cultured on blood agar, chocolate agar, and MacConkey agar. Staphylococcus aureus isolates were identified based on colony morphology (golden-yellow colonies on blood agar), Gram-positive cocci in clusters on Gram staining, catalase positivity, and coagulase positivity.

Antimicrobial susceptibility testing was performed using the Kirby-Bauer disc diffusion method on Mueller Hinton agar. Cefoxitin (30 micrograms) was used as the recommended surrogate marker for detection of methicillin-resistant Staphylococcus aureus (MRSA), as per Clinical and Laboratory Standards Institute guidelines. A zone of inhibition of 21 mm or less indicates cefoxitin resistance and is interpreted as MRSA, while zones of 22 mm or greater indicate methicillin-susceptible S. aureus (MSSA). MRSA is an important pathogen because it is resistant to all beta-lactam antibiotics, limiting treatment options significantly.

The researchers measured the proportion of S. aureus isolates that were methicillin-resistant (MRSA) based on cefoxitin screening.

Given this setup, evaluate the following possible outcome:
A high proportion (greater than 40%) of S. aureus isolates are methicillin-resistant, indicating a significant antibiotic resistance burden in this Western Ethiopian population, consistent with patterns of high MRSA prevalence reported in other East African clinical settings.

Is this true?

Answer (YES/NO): YES